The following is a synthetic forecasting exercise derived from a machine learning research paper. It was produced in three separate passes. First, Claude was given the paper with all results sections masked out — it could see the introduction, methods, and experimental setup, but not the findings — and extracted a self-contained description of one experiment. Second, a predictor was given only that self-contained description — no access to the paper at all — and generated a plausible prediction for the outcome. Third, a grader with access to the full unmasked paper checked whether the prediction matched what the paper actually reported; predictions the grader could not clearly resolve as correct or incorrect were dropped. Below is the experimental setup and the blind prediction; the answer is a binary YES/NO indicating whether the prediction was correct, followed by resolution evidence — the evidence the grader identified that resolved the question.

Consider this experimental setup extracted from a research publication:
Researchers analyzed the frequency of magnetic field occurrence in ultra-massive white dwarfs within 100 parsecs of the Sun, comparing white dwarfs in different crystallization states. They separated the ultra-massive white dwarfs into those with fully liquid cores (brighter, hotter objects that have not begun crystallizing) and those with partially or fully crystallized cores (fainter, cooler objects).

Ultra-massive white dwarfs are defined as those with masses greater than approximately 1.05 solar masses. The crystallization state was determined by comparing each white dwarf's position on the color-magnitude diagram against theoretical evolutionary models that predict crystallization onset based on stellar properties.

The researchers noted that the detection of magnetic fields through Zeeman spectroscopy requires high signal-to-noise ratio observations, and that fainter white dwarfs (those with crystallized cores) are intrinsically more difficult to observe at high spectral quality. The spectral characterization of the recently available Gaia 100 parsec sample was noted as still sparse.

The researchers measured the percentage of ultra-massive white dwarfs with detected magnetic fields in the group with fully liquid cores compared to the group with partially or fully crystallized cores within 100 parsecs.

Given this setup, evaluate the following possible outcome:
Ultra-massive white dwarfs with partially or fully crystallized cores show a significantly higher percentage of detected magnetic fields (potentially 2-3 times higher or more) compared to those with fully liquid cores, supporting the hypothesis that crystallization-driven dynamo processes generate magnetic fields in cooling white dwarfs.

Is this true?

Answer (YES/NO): NO